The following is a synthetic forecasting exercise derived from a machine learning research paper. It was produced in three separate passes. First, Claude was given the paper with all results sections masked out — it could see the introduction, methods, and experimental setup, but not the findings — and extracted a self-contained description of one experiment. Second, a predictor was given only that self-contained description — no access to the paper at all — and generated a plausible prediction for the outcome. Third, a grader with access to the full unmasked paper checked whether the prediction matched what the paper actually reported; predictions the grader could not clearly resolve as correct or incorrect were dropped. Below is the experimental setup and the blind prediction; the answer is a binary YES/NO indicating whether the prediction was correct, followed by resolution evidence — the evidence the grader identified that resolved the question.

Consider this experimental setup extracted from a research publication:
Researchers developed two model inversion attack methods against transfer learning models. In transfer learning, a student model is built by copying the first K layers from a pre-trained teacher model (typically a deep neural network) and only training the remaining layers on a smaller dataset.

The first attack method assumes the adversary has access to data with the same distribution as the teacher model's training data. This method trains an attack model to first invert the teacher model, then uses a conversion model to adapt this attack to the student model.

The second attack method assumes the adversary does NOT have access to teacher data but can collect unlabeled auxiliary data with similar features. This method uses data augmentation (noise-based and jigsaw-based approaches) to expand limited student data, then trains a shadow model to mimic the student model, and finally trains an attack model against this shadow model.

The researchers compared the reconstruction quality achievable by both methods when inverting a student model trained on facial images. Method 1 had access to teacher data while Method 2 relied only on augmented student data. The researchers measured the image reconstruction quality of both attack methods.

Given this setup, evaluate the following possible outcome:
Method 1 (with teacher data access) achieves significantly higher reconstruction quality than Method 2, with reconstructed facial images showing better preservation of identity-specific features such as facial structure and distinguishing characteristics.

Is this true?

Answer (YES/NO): NO